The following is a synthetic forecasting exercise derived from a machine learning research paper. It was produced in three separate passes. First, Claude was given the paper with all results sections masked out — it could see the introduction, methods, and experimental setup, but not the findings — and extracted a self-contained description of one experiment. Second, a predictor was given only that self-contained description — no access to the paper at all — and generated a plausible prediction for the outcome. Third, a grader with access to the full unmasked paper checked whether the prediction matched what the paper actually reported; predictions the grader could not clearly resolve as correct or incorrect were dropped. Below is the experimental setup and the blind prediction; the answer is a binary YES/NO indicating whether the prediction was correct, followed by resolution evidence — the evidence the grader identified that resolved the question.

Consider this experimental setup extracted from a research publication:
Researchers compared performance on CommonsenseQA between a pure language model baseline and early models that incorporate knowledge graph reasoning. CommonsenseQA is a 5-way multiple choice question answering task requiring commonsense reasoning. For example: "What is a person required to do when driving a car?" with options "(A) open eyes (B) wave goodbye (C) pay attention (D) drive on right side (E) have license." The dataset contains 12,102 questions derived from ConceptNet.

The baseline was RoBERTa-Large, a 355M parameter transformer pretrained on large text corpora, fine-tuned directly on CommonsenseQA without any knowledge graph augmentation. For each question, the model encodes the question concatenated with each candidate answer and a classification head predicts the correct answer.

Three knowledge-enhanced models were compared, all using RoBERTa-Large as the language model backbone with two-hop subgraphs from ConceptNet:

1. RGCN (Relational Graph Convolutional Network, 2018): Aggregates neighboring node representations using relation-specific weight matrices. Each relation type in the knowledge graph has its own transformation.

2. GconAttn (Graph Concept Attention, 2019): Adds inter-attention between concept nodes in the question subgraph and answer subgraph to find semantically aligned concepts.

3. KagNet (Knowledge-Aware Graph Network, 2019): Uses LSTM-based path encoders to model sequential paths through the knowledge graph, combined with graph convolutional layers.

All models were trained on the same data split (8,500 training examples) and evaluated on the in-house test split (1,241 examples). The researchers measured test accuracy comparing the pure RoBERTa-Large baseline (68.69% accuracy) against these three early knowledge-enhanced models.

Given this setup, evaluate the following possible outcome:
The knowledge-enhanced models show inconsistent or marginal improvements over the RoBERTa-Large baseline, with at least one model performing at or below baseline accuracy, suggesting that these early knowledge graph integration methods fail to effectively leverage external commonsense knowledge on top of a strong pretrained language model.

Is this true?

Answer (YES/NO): YES